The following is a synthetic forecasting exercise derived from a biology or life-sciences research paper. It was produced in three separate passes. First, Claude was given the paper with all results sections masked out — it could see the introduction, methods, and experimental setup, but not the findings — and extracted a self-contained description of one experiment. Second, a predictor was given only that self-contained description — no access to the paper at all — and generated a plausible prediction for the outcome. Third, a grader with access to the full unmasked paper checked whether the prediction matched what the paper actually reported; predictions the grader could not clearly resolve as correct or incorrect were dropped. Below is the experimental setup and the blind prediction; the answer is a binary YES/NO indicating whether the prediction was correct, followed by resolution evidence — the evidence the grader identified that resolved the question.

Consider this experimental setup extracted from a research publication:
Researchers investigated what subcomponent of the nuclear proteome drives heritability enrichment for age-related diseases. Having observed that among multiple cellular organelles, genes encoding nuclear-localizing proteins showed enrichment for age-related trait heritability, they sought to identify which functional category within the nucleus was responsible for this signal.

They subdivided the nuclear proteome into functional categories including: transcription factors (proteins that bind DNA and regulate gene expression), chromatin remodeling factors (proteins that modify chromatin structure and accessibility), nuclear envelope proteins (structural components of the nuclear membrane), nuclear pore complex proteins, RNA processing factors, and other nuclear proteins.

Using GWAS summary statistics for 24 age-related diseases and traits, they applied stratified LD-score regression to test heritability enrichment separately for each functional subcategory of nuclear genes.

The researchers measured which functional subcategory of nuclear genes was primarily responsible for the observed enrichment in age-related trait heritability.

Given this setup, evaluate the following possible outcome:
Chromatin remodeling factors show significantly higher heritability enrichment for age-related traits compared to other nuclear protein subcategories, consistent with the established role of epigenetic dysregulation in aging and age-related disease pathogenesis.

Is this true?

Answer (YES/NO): NO